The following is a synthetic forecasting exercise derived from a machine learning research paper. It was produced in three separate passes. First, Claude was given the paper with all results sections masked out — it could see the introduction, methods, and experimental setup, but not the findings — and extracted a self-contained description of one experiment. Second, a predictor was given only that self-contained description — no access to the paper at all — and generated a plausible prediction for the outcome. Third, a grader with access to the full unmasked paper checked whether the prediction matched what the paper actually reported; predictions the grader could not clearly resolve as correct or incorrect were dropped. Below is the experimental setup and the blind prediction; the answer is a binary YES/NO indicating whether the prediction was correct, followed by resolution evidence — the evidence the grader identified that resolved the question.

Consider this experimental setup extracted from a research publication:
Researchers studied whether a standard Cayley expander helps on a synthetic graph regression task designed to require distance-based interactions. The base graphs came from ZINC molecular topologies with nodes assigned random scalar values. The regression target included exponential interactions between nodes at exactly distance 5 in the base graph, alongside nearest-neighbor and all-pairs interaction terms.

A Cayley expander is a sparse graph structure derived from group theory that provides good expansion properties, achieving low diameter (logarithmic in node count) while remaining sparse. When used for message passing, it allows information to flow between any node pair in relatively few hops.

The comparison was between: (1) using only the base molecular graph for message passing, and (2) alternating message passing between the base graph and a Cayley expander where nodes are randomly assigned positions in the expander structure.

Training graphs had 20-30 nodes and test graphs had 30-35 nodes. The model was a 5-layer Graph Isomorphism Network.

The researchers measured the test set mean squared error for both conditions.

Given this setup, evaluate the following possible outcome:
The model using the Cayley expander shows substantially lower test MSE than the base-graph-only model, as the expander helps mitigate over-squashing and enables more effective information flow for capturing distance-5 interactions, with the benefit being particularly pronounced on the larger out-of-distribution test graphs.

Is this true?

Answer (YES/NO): YES